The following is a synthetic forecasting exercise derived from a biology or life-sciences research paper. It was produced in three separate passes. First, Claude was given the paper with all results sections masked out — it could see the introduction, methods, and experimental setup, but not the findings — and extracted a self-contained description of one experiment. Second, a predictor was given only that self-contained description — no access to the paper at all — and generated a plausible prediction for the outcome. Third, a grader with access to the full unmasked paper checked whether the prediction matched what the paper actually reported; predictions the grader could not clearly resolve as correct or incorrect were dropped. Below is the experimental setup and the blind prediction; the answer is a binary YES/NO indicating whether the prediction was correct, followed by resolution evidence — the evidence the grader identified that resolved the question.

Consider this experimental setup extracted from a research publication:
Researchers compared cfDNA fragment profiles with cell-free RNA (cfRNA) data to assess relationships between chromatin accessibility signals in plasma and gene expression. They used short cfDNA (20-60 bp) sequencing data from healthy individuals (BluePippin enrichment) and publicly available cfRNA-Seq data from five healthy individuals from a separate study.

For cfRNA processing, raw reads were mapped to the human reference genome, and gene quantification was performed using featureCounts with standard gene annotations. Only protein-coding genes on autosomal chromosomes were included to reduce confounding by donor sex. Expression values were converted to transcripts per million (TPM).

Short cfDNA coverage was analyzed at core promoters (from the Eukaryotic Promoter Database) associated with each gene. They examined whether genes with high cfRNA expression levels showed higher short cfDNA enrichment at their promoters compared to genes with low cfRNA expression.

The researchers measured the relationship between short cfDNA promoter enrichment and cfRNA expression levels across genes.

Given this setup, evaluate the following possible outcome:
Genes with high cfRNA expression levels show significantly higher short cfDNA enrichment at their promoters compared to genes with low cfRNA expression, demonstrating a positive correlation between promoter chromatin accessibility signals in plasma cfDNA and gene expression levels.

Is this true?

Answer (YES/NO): YES